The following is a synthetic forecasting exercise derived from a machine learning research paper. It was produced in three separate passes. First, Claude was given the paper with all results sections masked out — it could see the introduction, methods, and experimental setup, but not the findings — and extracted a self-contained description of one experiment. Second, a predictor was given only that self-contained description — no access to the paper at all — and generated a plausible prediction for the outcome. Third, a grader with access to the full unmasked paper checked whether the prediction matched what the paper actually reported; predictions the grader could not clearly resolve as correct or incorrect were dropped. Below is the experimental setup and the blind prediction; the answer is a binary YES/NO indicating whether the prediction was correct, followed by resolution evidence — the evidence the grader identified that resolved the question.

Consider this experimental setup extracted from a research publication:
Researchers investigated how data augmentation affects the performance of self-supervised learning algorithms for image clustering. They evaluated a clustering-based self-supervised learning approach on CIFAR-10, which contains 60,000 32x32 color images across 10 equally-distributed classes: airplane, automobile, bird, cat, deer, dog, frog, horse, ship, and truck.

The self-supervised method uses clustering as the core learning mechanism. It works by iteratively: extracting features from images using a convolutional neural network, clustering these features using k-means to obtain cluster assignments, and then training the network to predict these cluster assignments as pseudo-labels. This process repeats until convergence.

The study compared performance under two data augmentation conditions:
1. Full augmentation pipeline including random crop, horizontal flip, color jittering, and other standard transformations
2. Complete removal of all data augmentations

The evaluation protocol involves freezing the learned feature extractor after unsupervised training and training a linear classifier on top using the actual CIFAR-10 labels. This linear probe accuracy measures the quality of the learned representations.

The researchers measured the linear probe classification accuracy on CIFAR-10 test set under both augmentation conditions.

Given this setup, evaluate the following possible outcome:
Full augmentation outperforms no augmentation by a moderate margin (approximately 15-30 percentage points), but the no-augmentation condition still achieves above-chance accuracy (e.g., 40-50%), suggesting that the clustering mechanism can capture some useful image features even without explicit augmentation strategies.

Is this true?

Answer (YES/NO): NO